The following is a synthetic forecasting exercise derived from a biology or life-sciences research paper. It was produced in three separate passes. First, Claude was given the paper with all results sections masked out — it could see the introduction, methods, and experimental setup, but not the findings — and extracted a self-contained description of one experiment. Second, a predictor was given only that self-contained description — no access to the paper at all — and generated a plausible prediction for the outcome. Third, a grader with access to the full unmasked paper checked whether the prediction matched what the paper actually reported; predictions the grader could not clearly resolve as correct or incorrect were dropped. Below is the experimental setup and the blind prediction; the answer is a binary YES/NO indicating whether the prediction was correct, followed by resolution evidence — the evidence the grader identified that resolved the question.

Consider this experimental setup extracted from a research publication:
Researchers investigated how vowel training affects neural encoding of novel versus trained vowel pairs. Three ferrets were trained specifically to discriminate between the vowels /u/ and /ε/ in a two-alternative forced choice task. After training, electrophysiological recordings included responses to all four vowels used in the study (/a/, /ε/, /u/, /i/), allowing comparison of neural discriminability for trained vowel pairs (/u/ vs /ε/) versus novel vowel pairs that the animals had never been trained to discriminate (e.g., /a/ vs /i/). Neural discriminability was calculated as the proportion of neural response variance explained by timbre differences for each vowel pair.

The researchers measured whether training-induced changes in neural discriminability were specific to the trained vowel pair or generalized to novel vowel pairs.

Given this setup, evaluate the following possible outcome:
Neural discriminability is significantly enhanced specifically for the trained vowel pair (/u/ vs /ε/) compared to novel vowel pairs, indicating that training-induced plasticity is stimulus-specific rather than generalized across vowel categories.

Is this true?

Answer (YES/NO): NO